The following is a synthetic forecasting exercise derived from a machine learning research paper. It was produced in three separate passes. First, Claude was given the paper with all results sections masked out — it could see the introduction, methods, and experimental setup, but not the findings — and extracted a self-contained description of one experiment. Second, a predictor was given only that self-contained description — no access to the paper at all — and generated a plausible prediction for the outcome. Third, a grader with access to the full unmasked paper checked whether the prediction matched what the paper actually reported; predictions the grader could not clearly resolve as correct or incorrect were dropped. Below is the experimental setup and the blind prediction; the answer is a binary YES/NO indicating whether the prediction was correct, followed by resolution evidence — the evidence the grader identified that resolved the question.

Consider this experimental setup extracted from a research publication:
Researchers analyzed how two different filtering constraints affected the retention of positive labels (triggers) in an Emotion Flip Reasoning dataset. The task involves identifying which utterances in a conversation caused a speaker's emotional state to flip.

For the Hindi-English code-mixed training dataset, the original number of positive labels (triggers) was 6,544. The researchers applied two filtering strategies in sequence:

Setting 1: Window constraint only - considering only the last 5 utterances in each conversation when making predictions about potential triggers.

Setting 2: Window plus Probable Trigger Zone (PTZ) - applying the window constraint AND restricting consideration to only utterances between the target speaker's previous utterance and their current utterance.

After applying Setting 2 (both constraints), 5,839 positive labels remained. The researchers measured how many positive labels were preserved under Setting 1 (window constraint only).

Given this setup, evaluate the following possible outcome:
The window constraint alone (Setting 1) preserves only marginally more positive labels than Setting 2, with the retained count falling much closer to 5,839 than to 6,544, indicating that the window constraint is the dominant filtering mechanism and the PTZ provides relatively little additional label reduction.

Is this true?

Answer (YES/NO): NO